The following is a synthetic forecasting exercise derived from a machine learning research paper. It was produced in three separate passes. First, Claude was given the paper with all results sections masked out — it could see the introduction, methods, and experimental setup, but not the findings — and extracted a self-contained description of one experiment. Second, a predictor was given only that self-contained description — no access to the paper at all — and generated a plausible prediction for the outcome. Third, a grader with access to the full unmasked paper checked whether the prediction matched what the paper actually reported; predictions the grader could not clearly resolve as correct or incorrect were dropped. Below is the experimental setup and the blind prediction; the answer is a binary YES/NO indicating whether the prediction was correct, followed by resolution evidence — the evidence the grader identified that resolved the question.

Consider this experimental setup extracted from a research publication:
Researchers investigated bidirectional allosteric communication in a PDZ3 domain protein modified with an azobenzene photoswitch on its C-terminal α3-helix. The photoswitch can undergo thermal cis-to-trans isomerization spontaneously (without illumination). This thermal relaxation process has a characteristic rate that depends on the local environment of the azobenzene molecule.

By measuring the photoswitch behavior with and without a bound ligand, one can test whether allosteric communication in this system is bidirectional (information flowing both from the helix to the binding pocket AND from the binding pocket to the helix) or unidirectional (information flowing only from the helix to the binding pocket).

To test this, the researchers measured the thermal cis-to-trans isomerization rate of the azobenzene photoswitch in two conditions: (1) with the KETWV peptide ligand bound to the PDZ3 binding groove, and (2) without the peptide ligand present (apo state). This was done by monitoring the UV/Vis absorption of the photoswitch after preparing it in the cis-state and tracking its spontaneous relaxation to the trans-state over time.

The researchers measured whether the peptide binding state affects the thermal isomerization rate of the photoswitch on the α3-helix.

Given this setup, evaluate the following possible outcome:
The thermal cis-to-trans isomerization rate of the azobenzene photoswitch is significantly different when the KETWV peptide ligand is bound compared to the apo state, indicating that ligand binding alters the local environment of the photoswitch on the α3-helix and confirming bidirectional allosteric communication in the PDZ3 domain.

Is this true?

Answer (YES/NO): YES